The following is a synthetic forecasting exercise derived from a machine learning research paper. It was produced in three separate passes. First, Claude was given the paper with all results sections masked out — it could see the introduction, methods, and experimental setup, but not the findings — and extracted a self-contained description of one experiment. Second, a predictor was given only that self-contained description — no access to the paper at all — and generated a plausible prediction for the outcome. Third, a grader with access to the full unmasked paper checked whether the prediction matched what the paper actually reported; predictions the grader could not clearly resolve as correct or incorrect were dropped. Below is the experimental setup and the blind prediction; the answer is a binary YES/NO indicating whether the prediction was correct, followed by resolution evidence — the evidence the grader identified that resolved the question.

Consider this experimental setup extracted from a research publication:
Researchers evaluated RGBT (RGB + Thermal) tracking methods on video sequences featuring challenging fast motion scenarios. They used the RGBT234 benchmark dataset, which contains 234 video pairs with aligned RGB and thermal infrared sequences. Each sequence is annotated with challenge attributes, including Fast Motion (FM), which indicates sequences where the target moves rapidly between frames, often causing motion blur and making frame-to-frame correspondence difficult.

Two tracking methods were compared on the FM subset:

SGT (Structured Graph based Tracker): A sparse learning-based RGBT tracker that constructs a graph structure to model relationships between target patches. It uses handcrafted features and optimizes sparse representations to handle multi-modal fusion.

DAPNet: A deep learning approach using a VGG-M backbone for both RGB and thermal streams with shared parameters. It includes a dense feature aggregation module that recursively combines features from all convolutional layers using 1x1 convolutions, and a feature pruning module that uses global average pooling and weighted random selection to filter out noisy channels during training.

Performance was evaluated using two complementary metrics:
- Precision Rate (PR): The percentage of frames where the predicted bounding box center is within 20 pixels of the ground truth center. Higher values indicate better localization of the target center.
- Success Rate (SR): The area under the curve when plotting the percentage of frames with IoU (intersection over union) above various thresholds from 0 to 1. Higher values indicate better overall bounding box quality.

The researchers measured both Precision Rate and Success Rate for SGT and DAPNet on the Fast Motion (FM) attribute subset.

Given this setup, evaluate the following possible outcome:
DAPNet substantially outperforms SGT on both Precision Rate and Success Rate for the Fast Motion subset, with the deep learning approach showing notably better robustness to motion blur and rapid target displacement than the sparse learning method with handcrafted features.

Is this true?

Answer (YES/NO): NO